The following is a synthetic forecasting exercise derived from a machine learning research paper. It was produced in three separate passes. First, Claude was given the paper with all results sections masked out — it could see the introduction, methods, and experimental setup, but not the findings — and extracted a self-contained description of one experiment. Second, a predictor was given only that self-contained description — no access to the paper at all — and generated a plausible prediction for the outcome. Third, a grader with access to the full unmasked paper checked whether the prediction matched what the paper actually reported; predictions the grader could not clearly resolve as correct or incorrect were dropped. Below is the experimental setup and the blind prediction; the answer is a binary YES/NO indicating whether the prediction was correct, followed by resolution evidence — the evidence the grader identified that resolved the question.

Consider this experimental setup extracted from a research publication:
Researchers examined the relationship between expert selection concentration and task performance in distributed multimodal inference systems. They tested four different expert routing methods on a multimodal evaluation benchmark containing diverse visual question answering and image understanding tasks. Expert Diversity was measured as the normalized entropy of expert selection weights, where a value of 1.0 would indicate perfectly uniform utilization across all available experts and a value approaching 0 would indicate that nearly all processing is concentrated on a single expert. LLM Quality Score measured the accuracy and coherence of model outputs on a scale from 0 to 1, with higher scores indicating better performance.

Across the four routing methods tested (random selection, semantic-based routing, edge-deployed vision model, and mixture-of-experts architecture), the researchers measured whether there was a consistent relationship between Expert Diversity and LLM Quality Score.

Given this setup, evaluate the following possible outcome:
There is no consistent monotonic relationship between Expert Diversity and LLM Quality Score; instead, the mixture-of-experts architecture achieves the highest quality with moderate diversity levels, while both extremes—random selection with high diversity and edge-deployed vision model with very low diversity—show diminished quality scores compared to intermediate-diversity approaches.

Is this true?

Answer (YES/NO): NO